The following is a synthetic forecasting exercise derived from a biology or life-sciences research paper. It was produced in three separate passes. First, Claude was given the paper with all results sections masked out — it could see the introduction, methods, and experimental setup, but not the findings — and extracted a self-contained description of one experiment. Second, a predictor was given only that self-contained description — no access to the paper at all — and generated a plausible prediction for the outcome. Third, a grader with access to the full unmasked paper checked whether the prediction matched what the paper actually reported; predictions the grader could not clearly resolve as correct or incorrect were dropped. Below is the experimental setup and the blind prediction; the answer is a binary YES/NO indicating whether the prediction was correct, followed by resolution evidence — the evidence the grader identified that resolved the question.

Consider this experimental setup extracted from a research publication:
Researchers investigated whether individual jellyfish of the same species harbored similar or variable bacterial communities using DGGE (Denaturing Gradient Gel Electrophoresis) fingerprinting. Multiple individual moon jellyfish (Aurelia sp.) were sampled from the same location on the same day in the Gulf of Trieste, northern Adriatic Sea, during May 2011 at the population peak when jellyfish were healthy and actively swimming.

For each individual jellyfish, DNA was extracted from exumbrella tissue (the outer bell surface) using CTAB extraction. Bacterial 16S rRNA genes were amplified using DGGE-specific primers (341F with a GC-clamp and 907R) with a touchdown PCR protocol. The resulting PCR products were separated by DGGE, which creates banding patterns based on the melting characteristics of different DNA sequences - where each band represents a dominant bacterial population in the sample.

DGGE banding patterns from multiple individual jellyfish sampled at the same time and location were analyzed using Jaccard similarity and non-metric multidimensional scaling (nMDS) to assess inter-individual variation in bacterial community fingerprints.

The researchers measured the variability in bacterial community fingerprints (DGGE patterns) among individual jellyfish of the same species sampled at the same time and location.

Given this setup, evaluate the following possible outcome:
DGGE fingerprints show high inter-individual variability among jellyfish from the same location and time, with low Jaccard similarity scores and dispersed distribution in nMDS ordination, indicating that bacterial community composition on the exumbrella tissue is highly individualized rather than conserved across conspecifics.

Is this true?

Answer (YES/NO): NO